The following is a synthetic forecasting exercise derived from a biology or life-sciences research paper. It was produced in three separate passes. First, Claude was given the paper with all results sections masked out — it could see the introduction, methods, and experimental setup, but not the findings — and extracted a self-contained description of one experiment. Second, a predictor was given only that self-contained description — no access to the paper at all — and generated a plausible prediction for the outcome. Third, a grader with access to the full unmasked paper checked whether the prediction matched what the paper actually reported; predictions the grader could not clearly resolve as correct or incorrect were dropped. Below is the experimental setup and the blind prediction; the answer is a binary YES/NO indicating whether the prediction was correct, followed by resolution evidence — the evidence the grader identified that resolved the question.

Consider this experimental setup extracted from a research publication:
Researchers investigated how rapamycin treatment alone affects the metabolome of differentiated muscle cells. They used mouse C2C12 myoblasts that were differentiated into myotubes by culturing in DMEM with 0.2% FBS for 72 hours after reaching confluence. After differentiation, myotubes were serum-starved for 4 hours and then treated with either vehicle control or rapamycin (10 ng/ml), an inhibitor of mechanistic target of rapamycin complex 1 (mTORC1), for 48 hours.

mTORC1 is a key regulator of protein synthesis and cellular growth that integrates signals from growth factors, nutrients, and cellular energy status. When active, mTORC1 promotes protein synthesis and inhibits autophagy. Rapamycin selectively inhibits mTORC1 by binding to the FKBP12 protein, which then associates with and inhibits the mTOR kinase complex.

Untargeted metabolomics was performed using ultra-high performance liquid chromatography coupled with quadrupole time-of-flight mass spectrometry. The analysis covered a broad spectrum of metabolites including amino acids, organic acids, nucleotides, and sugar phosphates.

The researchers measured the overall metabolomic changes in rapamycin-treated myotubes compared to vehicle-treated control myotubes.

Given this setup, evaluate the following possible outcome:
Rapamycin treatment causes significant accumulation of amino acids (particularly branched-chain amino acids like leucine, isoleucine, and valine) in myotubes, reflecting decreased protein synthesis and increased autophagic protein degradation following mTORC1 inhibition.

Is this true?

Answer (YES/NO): NO